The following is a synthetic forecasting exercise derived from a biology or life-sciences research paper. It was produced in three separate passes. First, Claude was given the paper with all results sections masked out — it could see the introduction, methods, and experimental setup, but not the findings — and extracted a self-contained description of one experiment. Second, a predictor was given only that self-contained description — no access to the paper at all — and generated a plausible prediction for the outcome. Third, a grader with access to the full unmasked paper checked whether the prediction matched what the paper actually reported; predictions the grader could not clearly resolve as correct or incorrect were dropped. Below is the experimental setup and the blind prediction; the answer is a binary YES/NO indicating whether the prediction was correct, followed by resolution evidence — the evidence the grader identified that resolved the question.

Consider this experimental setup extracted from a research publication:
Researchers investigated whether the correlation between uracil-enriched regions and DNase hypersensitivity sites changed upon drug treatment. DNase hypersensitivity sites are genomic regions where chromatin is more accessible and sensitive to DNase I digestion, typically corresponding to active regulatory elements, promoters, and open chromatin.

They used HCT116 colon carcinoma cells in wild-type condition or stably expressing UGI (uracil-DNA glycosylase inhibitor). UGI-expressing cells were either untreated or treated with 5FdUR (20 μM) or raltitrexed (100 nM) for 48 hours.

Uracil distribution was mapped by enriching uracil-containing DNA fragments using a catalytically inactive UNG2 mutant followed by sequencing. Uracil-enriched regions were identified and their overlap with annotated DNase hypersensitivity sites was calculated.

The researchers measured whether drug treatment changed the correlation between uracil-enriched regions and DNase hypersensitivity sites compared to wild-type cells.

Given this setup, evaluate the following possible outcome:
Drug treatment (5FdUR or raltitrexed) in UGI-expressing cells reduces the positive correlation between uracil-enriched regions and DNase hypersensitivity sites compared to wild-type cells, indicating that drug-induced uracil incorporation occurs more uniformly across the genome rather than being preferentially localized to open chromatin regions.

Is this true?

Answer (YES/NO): NO